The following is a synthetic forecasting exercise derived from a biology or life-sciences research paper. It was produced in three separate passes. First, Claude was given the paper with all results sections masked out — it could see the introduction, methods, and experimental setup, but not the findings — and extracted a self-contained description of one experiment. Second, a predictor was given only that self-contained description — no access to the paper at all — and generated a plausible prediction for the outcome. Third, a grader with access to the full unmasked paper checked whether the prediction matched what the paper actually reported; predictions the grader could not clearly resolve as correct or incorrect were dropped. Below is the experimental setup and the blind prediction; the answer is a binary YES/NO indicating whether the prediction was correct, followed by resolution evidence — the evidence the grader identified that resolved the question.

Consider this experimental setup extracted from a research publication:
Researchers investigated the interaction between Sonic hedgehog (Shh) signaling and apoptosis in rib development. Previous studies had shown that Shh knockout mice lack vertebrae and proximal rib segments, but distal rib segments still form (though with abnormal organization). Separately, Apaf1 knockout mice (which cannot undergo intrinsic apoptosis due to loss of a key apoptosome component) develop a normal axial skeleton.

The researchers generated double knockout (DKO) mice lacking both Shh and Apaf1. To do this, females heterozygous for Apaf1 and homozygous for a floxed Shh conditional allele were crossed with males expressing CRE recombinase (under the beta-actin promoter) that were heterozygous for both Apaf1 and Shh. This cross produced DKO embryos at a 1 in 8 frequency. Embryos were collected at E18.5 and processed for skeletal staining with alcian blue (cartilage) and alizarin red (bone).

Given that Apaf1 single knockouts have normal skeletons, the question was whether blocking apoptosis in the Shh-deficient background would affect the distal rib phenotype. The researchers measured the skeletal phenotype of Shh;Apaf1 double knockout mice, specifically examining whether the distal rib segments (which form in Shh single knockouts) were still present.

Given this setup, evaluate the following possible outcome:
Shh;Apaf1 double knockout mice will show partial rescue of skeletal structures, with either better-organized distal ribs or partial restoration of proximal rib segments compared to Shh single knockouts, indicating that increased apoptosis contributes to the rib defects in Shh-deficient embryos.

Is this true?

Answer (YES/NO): NO